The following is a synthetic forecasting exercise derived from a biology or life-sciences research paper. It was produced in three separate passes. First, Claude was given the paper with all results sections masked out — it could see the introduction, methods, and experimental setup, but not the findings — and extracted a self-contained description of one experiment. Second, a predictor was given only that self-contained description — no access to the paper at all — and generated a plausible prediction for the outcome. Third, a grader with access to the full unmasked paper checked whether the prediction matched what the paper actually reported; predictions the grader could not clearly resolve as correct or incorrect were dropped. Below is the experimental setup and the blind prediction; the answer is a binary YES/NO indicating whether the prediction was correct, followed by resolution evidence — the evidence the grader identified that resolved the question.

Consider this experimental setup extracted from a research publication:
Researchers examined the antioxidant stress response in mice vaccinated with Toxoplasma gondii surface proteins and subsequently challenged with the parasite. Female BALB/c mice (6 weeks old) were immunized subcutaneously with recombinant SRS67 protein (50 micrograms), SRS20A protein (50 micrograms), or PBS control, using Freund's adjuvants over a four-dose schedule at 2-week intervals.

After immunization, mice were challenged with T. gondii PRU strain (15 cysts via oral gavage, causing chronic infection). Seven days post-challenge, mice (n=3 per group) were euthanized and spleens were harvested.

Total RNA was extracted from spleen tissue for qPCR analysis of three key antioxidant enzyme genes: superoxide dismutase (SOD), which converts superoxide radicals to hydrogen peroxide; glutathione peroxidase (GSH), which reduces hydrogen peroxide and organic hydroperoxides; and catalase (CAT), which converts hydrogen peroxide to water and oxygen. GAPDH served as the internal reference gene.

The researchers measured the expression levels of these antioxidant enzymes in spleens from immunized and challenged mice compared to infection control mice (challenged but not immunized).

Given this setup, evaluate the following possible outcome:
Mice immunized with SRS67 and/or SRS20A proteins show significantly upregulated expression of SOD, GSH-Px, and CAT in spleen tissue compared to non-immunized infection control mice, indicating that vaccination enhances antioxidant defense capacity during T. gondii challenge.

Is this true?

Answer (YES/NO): NO